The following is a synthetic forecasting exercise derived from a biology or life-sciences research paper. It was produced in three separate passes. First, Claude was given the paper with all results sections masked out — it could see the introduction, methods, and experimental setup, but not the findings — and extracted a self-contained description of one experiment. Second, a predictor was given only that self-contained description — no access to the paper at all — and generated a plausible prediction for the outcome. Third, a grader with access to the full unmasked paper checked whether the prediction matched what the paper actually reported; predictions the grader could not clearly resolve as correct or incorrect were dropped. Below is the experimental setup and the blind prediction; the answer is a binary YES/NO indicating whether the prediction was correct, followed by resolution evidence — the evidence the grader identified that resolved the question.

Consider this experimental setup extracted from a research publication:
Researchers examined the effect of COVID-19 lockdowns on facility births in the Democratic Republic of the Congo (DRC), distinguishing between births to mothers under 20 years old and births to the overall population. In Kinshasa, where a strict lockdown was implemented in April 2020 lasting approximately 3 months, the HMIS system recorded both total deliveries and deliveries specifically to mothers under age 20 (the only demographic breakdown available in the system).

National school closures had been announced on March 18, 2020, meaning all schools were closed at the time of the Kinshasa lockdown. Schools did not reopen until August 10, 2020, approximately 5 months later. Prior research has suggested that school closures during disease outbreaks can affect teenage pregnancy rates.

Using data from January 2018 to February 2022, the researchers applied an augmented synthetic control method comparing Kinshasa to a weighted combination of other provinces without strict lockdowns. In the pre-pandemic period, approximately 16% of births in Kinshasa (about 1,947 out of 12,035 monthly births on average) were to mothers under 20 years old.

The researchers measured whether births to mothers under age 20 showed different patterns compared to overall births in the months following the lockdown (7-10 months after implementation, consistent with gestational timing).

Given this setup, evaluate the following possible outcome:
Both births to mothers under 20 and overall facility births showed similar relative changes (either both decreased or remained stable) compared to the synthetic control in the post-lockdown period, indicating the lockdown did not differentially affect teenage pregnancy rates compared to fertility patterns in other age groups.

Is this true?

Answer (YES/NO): NO